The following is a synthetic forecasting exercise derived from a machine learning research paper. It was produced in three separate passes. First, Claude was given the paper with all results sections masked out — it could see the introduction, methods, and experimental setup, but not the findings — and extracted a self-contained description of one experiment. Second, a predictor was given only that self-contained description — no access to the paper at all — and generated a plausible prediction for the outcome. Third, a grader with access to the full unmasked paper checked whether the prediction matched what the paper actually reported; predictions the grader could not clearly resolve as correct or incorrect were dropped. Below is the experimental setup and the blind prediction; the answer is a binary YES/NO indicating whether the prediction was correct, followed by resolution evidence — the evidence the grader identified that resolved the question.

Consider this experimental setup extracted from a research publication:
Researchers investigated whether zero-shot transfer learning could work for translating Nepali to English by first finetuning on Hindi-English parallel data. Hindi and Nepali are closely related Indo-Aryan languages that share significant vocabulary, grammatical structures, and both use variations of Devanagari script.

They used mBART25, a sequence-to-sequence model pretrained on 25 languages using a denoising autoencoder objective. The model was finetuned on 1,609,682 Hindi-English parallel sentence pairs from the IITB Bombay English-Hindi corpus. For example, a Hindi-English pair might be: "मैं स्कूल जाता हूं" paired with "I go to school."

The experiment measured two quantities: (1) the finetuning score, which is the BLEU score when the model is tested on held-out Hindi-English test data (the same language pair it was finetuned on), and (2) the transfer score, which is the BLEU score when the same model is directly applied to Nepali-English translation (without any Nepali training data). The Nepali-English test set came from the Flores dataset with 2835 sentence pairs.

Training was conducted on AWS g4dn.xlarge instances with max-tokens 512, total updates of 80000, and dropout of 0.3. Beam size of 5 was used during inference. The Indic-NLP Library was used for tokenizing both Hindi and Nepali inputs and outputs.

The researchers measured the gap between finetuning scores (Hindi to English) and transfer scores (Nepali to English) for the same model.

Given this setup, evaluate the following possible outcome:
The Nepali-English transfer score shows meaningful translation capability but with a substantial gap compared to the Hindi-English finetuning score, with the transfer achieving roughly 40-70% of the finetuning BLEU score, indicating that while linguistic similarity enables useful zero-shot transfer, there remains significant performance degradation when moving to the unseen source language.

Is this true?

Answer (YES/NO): YES